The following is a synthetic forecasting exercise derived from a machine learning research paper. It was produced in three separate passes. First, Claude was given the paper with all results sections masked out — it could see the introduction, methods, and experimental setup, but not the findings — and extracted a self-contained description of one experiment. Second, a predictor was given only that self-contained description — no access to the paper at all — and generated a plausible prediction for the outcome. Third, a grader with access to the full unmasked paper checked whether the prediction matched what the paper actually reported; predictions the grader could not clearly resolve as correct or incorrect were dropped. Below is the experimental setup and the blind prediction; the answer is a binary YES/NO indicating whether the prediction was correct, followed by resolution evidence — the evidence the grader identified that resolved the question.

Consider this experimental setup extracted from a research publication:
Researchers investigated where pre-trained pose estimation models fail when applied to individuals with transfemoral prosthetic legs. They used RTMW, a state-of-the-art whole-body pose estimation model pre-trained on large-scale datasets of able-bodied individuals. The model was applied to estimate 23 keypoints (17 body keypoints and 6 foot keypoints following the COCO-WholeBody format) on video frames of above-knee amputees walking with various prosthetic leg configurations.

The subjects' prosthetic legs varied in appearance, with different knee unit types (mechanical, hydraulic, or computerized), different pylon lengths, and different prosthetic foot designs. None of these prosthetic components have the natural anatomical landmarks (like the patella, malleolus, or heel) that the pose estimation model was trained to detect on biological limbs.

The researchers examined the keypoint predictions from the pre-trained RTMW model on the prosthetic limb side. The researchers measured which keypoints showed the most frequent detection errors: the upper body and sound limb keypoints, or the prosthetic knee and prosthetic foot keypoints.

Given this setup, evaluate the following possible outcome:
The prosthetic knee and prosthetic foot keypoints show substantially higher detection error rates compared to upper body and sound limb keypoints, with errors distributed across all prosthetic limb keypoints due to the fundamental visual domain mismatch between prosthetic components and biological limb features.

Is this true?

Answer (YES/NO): YES